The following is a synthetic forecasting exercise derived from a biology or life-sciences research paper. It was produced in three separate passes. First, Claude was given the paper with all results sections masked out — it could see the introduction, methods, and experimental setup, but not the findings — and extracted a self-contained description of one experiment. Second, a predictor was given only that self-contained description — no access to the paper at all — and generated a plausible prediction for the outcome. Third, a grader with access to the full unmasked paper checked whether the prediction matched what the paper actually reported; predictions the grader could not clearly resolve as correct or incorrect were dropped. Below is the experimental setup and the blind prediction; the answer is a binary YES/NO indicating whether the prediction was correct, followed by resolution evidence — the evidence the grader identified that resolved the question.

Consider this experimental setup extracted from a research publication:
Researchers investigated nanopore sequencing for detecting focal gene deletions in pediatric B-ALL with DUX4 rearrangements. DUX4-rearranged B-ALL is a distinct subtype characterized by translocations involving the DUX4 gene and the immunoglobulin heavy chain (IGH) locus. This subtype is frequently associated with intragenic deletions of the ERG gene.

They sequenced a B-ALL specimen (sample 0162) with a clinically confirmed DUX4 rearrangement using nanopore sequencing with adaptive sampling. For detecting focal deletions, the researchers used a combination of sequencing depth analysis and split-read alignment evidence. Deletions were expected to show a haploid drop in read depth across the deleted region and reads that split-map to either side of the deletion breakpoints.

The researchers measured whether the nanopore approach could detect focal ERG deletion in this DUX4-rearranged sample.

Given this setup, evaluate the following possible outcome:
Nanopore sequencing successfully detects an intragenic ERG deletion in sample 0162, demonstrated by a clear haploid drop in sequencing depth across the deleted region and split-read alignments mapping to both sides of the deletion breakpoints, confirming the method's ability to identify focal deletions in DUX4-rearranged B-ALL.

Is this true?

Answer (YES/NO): YES